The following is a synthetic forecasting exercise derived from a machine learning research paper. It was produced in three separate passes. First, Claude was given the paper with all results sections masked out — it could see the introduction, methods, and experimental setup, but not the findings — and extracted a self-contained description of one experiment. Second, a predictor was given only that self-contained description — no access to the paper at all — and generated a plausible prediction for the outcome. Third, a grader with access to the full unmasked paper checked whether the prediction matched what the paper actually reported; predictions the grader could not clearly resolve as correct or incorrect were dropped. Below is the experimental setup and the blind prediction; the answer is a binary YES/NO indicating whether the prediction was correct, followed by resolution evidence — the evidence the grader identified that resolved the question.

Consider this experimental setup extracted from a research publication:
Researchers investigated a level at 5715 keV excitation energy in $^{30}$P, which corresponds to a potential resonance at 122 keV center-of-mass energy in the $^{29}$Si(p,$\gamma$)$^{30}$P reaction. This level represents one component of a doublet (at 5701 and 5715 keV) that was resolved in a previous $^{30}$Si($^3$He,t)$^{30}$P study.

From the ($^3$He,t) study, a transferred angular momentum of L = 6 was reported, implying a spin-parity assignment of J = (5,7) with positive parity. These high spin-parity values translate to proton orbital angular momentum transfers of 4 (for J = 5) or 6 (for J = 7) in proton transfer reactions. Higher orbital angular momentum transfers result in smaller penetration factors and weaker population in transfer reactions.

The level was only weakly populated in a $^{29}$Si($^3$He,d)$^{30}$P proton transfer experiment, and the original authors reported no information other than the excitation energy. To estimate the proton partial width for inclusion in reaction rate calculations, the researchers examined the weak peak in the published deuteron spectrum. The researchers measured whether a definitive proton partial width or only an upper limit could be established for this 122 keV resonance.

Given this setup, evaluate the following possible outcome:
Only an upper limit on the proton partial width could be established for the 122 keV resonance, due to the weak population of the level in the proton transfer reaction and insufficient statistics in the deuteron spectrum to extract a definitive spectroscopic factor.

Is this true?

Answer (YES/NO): NO